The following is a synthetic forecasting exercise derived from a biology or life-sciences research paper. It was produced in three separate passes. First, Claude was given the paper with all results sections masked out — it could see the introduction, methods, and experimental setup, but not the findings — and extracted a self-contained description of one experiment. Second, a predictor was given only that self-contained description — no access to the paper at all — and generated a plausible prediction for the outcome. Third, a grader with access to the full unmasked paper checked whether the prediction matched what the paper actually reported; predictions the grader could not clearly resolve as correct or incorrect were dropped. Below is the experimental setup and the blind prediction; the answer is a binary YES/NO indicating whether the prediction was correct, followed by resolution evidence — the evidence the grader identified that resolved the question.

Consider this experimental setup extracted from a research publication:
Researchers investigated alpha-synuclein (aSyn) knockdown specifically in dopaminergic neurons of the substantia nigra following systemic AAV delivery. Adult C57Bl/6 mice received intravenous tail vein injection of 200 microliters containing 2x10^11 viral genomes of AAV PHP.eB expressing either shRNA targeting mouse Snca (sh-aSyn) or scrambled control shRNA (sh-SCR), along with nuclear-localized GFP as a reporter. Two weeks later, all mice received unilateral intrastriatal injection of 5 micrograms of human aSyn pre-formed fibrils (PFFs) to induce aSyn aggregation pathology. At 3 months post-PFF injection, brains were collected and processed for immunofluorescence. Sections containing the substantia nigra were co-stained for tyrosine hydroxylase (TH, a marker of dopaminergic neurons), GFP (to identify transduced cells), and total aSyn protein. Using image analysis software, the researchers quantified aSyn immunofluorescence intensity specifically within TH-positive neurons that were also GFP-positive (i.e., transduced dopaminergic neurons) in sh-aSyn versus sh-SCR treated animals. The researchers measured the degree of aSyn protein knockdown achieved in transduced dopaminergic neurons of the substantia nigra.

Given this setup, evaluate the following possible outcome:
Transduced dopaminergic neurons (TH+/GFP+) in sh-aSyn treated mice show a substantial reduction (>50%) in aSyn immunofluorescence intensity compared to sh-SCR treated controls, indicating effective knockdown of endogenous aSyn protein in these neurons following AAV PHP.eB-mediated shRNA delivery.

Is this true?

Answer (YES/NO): NO